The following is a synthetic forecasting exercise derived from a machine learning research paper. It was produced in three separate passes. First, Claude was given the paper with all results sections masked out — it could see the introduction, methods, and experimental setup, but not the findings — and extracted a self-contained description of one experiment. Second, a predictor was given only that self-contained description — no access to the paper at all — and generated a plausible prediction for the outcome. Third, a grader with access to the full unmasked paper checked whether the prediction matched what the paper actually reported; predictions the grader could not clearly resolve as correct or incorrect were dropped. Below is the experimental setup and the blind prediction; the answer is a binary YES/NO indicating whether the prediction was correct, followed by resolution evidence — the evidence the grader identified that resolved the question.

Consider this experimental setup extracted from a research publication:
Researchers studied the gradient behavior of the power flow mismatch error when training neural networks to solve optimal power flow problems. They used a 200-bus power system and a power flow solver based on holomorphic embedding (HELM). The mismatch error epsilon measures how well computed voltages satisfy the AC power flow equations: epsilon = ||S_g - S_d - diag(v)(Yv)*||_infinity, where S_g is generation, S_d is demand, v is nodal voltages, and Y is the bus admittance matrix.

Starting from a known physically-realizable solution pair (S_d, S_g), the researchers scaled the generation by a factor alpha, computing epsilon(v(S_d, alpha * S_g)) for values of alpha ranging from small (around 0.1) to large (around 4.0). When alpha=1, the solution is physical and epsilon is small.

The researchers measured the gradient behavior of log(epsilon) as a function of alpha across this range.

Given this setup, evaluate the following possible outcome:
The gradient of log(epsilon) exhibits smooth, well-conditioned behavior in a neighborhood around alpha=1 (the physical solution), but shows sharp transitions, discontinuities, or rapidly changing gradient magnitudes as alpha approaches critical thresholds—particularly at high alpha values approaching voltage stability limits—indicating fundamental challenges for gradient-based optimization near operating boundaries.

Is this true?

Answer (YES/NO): NO